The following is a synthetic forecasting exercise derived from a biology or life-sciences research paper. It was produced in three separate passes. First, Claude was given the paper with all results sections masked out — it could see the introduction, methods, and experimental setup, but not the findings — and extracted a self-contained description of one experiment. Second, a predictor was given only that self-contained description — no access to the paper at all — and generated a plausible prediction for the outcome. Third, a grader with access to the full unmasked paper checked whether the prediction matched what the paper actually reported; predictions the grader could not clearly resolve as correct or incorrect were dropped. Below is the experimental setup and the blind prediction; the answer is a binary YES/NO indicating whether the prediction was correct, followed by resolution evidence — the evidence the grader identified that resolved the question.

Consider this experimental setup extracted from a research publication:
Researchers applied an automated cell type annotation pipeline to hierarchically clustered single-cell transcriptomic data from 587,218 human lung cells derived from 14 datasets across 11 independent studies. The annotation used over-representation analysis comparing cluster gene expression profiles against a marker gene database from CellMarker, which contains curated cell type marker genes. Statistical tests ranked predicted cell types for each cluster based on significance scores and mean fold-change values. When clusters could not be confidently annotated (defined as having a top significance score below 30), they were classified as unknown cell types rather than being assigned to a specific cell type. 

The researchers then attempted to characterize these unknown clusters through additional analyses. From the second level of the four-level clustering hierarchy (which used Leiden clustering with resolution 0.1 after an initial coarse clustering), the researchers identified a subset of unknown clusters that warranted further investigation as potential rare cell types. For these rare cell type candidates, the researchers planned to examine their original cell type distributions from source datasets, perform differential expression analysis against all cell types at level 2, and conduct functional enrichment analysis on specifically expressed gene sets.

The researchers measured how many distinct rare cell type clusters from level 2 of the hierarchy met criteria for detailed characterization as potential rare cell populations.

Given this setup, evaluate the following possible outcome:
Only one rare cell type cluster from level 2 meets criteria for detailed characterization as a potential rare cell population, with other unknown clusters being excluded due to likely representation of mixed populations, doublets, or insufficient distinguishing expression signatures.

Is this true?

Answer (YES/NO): NO